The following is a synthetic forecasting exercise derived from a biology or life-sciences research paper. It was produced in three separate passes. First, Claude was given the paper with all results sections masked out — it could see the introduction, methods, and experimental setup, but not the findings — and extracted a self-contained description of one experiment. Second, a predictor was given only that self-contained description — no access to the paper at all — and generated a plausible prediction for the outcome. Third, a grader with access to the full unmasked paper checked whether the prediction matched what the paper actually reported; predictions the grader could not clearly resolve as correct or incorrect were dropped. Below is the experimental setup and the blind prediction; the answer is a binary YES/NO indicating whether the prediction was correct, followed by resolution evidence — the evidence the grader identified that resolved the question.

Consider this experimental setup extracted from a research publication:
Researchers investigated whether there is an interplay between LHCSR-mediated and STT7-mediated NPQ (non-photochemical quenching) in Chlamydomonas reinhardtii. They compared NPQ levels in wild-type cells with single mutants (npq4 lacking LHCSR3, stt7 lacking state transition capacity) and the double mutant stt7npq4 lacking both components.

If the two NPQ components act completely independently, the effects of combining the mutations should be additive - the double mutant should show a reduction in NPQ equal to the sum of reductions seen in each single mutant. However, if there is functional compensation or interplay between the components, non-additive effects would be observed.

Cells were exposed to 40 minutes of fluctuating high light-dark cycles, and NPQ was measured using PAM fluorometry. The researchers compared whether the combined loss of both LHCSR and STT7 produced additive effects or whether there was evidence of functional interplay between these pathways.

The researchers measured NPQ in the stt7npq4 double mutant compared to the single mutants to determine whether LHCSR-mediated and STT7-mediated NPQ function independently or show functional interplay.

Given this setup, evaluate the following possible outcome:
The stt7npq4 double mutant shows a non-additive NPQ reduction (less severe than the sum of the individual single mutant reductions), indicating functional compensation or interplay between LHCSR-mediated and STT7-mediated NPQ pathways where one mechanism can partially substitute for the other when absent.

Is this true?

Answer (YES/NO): YES